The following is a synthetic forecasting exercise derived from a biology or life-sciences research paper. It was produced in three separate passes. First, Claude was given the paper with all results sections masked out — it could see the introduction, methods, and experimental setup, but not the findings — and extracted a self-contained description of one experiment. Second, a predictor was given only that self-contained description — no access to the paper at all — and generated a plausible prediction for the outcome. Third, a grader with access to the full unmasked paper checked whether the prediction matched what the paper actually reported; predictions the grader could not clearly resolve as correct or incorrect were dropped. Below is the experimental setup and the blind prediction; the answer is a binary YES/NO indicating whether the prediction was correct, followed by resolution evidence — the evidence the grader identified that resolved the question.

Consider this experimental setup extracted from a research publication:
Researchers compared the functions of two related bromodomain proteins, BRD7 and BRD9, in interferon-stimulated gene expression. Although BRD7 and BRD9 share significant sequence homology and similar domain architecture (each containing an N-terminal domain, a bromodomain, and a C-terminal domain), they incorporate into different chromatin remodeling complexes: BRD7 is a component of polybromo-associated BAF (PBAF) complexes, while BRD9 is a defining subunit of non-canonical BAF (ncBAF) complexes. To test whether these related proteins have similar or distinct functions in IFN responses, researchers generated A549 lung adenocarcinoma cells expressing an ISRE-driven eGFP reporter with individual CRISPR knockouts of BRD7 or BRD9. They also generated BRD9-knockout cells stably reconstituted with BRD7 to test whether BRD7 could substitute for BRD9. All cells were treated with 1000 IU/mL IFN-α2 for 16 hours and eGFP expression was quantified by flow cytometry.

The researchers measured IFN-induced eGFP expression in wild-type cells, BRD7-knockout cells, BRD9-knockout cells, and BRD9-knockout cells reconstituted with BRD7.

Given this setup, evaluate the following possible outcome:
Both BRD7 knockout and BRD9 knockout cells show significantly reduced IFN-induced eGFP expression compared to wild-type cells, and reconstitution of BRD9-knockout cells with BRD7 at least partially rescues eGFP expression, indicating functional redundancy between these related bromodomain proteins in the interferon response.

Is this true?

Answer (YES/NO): NO